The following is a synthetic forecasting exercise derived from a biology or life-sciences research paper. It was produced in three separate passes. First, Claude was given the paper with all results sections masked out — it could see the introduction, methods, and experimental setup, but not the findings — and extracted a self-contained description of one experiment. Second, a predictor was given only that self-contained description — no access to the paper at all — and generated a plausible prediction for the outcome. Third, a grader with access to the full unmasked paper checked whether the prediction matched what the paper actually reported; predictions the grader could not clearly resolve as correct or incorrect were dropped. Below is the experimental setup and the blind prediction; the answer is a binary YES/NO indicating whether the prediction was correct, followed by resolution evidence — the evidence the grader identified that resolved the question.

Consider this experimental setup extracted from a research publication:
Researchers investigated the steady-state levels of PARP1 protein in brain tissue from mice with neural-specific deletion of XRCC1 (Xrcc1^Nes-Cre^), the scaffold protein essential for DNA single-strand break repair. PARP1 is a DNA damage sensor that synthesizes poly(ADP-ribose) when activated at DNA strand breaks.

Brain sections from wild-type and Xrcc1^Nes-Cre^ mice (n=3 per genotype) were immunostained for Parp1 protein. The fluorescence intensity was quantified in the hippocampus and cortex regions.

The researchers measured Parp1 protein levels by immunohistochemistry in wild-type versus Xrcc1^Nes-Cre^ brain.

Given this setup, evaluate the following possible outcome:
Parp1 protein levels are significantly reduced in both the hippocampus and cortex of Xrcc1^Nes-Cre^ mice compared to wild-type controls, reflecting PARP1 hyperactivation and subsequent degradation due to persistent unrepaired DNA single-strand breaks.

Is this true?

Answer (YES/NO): NO